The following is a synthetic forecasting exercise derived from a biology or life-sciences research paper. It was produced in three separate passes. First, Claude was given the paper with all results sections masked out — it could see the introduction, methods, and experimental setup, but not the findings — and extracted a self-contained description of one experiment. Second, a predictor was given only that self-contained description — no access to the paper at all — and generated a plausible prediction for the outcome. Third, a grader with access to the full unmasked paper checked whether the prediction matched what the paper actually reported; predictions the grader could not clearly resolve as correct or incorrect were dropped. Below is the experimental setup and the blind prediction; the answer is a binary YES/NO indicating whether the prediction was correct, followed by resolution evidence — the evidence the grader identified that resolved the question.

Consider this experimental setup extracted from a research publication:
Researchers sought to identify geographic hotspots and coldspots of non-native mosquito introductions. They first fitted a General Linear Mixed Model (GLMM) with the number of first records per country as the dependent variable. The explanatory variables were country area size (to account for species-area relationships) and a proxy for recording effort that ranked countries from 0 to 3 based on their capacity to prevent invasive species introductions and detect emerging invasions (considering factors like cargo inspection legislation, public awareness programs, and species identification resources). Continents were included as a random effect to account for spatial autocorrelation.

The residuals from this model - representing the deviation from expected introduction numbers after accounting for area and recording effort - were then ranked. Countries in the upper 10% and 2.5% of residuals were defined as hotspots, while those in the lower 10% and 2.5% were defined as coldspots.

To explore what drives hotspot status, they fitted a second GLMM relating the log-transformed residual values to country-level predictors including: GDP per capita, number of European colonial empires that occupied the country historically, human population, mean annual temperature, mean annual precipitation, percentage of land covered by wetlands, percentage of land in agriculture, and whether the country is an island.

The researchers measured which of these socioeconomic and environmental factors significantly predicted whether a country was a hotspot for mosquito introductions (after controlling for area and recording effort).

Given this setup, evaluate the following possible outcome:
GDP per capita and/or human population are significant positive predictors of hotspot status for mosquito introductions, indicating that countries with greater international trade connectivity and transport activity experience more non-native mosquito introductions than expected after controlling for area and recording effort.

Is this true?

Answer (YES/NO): YES